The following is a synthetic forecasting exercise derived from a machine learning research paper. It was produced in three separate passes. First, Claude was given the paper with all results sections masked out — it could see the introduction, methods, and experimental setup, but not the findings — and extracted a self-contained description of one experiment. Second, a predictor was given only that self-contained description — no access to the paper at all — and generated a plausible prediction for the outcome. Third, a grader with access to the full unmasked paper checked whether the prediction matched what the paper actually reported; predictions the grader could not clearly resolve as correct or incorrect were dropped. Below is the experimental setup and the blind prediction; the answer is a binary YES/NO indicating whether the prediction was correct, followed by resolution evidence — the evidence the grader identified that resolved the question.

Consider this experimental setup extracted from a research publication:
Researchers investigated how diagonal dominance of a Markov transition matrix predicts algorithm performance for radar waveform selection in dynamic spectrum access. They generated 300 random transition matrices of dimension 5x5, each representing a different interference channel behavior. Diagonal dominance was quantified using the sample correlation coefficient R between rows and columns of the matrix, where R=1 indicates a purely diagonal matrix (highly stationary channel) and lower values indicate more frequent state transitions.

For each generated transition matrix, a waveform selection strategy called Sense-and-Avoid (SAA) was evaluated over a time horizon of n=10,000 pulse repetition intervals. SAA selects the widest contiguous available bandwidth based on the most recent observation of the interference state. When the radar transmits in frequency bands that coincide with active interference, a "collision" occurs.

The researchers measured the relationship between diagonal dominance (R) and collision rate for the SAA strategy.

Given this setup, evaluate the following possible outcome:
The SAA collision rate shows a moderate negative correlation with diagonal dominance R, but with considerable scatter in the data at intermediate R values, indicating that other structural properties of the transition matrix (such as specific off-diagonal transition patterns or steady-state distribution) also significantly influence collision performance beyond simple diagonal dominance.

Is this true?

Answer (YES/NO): NO